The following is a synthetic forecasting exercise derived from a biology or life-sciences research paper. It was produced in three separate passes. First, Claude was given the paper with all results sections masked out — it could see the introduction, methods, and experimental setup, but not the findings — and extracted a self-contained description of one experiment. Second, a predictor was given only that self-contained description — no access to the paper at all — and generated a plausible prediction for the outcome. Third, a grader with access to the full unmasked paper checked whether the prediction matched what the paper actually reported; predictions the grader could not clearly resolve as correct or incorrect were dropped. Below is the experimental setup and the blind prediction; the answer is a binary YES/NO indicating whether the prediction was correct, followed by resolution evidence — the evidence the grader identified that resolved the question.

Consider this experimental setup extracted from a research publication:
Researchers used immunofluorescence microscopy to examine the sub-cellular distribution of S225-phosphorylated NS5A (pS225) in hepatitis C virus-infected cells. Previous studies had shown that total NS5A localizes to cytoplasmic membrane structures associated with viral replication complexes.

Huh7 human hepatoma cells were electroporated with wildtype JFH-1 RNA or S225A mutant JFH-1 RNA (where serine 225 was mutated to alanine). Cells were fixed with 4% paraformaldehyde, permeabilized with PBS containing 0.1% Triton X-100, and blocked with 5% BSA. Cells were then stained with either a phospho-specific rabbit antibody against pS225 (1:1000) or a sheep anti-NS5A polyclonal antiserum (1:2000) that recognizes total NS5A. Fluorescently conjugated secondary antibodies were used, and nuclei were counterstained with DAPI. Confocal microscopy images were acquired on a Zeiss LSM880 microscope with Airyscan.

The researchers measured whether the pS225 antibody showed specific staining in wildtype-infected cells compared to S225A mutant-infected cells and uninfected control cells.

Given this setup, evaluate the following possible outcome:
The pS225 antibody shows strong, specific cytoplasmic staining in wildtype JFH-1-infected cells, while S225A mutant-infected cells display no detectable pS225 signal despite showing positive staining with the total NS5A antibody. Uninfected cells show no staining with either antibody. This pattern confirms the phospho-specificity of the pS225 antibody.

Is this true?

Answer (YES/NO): YES